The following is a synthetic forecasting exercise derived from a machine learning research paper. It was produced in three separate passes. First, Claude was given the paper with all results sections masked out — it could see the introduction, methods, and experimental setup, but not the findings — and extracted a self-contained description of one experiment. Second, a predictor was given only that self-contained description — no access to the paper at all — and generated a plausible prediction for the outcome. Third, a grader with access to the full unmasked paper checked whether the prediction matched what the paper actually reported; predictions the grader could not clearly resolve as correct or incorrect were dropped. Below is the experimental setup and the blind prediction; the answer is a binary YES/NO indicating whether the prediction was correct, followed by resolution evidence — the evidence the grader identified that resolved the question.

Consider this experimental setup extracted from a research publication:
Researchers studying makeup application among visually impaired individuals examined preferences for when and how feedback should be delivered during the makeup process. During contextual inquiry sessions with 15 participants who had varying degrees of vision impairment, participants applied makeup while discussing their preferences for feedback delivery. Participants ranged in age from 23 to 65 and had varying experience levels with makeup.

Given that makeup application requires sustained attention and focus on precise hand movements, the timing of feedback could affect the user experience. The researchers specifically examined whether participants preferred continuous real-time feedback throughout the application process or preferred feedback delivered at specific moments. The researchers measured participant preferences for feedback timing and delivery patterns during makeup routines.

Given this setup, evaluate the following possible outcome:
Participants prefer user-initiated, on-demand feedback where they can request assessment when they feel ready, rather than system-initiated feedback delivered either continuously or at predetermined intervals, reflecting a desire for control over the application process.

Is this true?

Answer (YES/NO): NO